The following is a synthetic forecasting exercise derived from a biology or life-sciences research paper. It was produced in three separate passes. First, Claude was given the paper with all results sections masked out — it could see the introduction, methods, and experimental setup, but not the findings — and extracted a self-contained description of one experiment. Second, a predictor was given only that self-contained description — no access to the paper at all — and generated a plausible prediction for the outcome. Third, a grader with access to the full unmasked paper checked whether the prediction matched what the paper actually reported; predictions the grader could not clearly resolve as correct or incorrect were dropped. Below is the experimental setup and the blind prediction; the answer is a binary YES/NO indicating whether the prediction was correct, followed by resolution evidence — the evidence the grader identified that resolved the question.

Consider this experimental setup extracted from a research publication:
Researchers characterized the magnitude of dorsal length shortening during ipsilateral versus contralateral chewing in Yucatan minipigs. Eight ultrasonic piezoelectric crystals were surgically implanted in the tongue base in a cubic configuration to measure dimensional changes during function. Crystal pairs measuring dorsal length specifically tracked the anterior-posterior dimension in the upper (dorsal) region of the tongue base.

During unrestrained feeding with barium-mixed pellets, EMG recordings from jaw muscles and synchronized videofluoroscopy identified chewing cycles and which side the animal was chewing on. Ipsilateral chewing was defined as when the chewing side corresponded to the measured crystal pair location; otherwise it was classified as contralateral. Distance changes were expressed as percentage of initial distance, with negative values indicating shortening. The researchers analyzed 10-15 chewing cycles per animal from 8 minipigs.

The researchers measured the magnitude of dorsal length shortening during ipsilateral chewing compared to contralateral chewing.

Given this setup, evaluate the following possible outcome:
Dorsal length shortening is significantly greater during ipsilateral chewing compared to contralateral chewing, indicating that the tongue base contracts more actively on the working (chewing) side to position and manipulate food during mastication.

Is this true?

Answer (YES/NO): YES